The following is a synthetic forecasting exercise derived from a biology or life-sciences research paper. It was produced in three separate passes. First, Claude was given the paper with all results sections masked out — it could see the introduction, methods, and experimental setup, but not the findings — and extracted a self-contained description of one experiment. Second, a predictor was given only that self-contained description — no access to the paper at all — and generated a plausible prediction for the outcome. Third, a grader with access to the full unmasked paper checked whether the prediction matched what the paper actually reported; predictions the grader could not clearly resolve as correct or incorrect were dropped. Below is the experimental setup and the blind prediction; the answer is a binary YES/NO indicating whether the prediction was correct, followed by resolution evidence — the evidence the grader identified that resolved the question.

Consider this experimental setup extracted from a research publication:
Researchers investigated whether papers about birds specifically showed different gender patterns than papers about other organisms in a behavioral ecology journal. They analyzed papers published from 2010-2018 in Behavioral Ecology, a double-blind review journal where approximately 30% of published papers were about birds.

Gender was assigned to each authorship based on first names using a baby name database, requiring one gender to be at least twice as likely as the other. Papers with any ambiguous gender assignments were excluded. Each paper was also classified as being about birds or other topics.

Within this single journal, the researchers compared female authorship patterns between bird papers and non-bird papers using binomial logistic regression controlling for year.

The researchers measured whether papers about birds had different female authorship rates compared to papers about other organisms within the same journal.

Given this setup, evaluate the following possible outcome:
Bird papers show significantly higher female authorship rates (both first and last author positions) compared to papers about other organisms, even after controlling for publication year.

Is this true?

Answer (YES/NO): NO